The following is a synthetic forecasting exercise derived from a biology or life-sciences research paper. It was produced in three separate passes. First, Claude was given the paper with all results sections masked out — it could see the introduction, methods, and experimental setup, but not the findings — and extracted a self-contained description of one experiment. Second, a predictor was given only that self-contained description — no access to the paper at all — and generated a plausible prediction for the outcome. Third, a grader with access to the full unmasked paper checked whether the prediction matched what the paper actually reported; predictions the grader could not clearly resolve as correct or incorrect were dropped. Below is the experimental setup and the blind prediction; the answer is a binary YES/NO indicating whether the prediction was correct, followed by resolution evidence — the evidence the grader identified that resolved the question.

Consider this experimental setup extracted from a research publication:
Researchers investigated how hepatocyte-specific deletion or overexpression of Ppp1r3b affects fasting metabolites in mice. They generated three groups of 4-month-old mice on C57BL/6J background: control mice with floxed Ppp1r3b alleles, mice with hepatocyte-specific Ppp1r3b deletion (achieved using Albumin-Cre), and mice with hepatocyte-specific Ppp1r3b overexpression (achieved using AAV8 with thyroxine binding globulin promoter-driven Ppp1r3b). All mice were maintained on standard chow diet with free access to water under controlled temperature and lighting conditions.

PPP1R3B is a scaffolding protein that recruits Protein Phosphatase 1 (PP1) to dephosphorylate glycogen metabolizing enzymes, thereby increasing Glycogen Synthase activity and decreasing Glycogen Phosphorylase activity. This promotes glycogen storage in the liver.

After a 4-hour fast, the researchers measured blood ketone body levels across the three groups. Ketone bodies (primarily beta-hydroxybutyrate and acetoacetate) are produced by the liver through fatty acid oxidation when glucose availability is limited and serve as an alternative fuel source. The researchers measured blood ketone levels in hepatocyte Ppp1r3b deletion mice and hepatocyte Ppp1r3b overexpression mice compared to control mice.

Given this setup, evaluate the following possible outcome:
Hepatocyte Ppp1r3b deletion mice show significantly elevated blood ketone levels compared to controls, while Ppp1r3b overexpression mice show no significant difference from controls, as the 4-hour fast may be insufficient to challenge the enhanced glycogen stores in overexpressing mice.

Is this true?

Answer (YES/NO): YES